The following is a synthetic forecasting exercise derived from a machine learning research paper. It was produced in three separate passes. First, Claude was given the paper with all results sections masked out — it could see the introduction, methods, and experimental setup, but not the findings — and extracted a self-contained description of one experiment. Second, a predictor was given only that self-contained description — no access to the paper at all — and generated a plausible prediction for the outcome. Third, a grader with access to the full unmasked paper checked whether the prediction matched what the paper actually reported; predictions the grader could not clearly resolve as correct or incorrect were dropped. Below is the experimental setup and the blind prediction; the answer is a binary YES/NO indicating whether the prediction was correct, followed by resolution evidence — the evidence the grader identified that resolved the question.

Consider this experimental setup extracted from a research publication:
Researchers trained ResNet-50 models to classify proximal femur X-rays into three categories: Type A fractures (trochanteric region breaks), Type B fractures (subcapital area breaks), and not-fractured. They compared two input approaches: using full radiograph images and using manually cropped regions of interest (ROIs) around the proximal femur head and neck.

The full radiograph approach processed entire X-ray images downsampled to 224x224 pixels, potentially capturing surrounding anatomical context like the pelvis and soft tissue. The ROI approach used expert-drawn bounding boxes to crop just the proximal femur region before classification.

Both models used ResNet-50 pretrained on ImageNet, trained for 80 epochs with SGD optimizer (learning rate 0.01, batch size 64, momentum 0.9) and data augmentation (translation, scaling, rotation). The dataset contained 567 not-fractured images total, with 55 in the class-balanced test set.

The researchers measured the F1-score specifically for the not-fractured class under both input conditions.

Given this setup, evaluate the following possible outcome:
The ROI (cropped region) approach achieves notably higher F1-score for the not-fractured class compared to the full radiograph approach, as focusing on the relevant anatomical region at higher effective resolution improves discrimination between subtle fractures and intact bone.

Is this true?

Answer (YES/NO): NO